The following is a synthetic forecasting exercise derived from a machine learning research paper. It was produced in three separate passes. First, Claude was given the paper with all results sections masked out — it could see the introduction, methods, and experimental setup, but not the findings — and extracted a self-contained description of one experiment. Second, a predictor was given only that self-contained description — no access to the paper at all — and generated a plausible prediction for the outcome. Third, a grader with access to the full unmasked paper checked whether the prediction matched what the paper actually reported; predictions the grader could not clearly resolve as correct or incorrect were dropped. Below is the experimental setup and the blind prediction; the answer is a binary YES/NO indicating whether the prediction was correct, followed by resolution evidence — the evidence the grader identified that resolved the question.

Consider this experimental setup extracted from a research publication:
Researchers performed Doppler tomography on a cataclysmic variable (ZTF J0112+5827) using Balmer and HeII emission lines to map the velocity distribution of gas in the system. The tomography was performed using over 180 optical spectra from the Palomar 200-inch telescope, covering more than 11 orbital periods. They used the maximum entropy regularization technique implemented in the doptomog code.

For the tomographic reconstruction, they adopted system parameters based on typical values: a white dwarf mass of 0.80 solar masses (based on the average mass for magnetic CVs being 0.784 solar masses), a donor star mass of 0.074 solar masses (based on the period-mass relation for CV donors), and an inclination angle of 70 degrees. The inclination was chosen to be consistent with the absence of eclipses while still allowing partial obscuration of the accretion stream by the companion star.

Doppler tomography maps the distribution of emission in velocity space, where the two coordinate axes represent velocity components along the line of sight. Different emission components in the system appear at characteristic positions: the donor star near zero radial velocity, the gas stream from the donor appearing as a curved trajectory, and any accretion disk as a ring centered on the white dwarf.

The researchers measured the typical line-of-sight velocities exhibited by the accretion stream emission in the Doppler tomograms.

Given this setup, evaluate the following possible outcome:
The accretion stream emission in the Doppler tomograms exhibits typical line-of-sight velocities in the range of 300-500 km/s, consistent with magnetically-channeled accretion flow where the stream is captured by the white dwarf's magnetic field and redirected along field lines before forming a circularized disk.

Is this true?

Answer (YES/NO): NO